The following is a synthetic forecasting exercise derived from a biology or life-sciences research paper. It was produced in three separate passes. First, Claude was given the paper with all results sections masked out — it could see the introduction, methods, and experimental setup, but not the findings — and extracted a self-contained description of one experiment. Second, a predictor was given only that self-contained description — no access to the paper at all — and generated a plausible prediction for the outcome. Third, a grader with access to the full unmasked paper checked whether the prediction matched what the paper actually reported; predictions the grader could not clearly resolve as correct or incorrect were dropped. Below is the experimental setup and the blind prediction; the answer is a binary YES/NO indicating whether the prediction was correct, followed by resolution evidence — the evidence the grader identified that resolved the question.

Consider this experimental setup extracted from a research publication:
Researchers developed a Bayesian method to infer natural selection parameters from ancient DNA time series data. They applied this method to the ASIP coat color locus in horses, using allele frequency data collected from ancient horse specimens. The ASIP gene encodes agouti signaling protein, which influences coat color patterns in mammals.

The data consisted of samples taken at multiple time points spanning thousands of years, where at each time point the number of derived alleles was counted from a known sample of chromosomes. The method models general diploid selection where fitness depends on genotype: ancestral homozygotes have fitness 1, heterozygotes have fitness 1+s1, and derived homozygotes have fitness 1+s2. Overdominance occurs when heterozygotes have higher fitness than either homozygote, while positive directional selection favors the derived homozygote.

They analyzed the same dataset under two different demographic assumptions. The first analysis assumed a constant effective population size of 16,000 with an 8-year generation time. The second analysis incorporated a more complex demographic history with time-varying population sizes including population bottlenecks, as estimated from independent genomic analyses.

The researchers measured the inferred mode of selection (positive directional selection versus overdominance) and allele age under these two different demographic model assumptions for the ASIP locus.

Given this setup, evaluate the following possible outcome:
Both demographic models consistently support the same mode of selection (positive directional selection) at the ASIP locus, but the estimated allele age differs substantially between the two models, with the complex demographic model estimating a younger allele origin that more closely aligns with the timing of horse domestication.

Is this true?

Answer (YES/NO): NO